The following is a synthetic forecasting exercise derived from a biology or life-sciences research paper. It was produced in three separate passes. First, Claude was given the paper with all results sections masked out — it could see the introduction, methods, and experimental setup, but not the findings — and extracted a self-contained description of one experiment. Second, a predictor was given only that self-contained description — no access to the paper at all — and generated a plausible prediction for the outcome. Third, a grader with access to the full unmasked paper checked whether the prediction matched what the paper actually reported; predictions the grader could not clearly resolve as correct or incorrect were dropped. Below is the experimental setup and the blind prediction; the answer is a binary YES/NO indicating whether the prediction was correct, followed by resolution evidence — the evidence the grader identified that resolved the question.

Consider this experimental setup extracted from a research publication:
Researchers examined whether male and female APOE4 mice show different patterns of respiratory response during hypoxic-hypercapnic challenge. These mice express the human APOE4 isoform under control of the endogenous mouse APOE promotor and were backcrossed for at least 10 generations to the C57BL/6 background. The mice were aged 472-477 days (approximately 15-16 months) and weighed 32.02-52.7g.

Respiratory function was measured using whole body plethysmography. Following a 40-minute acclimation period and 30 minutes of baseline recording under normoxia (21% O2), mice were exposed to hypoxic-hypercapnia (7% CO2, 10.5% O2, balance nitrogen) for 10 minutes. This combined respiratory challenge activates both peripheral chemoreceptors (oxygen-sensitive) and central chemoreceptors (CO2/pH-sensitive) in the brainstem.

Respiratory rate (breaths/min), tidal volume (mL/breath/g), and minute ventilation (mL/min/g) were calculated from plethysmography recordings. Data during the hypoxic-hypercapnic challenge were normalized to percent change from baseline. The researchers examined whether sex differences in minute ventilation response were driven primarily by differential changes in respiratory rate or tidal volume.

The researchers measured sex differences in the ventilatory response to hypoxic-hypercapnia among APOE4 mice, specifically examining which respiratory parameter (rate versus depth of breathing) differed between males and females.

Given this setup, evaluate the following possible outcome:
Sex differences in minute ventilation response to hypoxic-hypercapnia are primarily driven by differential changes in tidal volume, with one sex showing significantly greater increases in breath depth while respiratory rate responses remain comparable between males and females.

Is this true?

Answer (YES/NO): NO